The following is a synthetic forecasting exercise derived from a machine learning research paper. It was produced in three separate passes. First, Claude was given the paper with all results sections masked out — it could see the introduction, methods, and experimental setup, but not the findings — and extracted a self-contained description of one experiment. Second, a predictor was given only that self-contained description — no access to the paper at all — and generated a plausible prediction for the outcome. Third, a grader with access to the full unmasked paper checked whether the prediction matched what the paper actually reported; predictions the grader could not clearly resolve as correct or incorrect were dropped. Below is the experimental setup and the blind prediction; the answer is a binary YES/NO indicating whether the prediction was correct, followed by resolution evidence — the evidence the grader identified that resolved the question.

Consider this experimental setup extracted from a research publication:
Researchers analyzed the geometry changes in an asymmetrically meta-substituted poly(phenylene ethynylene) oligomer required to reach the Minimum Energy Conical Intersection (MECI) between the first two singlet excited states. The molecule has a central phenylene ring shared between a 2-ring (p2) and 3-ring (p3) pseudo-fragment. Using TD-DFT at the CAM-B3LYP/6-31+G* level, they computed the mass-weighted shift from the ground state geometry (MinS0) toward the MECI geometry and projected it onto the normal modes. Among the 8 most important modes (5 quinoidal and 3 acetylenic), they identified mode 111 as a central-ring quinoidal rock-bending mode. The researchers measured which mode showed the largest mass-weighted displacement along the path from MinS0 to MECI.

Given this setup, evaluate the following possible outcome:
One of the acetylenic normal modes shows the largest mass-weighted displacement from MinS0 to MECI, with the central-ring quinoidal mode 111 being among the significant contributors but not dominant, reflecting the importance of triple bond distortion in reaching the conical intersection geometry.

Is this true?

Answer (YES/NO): NO